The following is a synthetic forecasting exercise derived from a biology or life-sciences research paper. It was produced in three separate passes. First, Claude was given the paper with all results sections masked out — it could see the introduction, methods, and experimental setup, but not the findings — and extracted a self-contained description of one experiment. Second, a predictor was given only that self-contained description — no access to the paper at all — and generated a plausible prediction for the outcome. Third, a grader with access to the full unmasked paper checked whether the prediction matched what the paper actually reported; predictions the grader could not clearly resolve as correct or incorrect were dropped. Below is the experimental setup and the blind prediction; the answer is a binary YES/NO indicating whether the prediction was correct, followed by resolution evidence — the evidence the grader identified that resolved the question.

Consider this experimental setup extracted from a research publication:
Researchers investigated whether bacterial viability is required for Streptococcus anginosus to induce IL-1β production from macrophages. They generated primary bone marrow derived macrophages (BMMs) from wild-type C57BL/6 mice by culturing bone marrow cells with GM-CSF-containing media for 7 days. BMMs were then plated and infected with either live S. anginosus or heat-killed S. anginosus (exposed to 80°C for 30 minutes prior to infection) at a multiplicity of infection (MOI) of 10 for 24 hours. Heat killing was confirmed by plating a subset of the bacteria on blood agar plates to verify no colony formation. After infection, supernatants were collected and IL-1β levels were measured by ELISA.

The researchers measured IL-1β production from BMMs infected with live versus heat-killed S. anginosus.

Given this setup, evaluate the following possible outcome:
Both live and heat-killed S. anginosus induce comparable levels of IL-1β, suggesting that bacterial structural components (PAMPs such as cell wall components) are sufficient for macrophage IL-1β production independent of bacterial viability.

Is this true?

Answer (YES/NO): NO